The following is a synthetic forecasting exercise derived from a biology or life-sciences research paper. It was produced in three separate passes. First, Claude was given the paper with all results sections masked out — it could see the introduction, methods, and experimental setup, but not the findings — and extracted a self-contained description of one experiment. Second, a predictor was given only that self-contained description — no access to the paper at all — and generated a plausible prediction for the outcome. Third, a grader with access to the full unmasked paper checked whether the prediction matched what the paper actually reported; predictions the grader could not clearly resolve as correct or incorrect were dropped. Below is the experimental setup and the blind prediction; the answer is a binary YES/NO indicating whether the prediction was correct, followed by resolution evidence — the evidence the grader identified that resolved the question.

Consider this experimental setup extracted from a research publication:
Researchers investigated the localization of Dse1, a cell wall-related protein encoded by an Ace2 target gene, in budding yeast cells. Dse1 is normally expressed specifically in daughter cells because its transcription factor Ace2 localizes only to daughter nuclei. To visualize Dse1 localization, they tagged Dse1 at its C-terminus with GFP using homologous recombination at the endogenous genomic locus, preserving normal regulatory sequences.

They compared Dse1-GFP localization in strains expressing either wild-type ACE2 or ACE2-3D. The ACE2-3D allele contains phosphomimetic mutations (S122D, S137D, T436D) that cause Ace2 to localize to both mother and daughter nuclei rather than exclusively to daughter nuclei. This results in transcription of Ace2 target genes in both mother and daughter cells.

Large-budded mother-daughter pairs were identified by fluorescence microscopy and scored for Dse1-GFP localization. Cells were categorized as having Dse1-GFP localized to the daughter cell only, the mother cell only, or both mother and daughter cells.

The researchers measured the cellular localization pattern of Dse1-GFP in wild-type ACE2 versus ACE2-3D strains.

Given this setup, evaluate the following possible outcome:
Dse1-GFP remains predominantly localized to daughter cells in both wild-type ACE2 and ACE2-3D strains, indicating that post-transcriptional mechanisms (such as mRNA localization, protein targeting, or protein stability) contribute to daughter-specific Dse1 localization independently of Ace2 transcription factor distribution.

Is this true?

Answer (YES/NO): NO